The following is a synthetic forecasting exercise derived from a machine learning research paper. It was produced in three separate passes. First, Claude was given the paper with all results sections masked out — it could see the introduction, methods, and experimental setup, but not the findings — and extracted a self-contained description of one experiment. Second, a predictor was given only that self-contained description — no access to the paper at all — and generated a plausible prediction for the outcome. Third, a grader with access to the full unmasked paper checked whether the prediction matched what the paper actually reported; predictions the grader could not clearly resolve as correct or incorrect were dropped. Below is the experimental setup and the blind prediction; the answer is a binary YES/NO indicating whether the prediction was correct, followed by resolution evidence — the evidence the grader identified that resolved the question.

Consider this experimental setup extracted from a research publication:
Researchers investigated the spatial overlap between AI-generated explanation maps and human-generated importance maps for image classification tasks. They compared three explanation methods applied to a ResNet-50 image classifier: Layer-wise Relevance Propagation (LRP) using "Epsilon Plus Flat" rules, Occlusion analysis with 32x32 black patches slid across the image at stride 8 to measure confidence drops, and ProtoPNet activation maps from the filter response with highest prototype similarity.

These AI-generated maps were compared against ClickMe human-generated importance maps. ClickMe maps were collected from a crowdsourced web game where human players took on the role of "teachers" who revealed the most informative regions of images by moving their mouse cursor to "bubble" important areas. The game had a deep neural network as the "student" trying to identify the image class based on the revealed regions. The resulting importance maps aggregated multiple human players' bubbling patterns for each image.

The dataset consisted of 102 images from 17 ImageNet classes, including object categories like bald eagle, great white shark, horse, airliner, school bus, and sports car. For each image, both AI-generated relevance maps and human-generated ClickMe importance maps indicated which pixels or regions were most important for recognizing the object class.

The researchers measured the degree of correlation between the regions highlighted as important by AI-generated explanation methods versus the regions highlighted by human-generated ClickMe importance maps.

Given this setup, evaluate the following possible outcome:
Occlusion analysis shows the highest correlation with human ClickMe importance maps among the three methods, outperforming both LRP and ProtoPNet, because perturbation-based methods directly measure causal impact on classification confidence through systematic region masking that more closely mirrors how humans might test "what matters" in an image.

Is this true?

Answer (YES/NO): NO